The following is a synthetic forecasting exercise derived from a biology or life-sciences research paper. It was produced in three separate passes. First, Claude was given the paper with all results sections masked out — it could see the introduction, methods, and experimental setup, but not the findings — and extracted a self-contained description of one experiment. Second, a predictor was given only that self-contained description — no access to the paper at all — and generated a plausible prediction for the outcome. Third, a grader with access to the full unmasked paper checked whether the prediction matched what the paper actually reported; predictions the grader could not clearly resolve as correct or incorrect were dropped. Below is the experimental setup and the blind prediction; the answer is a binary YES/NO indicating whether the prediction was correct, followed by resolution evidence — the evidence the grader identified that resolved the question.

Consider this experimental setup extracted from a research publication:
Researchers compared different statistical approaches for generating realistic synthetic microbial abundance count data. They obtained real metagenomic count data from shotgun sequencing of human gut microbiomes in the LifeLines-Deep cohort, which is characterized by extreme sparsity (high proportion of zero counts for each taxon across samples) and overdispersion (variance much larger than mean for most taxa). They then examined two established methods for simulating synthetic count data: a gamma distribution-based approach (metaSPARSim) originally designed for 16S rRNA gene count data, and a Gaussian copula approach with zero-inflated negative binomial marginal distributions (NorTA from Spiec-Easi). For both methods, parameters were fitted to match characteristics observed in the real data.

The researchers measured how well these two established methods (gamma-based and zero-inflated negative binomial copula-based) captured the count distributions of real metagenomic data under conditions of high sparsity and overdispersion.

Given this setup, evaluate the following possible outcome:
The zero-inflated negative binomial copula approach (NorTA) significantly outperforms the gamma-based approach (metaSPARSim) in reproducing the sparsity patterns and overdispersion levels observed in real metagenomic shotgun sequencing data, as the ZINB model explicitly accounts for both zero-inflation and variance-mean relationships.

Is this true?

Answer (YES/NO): NO